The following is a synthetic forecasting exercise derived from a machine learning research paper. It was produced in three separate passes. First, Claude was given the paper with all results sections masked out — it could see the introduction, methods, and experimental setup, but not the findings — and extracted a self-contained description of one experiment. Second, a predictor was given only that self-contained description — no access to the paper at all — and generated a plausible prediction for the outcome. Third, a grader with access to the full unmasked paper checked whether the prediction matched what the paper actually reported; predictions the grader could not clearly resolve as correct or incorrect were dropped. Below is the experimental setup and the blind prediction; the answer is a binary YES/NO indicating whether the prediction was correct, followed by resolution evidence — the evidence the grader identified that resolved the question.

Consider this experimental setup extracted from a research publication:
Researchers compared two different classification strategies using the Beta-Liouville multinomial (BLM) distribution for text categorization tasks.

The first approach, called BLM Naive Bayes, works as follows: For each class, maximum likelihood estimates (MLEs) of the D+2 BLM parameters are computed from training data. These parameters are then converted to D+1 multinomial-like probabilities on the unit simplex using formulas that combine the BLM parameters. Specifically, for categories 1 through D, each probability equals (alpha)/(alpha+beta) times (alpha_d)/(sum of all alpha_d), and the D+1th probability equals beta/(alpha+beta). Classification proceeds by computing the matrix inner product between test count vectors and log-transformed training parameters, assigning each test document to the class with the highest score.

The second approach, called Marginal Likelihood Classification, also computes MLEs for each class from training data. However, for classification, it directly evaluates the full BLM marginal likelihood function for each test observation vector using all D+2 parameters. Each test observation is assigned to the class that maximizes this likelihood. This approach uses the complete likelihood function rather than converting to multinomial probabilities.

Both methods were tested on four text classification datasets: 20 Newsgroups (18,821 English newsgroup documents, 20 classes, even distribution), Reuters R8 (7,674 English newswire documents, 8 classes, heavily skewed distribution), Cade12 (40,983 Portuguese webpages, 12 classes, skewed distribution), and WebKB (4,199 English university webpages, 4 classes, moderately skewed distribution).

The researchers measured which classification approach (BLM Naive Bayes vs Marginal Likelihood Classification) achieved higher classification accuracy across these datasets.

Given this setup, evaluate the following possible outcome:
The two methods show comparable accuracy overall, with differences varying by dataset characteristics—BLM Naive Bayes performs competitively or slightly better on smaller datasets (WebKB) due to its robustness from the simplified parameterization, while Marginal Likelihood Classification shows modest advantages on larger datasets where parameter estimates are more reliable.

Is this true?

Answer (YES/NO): NO